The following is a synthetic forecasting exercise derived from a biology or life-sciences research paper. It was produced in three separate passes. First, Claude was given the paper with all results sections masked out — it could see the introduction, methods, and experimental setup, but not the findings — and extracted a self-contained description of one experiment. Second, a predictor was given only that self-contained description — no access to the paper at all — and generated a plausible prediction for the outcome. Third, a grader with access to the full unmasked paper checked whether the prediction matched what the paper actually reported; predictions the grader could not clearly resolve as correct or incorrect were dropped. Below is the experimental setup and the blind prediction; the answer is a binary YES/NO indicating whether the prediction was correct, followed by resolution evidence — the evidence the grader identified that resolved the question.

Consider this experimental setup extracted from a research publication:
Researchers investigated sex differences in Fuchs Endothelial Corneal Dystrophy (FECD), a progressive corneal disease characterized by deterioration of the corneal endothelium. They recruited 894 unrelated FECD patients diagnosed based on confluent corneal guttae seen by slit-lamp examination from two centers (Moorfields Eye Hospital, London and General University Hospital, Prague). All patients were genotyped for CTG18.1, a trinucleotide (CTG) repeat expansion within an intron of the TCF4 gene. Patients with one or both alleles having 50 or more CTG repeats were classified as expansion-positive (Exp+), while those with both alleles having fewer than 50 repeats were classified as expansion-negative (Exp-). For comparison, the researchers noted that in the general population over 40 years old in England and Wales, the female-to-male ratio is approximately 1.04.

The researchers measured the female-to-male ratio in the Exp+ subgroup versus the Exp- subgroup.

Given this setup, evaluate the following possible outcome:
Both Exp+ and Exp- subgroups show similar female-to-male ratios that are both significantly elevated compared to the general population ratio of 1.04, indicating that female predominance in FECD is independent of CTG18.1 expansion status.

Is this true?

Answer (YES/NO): NO